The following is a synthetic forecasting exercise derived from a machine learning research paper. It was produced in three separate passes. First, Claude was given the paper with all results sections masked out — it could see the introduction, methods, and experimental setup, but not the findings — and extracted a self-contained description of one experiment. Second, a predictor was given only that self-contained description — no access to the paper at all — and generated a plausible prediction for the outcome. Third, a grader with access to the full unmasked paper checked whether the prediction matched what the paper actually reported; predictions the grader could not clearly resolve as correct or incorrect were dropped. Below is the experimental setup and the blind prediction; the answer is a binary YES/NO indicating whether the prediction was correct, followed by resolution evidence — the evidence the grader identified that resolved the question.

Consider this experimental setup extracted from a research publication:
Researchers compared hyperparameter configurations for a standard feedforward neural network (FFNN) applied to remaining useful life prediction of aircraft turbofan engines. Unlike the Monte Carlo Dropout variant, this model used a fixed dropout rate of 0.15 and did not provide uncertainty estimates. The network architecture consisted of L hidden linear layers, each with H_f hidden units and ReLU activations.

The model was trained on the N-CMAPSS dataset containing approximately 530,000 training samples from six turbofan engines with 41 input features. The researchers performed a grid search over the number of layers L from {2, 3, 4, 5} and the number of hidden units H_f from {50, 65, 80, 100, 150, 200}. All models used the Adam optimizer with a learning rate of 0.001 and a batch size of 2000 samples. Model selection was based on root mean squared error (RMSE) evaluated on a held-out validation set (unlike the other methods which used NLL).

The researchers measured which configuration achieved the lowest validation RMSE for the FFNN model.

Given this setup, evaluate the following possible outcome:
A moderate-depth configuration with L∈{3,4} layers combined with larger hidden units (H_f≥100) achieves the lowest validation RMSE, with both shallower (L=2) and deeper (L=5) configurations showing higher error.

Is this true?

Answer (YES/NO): NO